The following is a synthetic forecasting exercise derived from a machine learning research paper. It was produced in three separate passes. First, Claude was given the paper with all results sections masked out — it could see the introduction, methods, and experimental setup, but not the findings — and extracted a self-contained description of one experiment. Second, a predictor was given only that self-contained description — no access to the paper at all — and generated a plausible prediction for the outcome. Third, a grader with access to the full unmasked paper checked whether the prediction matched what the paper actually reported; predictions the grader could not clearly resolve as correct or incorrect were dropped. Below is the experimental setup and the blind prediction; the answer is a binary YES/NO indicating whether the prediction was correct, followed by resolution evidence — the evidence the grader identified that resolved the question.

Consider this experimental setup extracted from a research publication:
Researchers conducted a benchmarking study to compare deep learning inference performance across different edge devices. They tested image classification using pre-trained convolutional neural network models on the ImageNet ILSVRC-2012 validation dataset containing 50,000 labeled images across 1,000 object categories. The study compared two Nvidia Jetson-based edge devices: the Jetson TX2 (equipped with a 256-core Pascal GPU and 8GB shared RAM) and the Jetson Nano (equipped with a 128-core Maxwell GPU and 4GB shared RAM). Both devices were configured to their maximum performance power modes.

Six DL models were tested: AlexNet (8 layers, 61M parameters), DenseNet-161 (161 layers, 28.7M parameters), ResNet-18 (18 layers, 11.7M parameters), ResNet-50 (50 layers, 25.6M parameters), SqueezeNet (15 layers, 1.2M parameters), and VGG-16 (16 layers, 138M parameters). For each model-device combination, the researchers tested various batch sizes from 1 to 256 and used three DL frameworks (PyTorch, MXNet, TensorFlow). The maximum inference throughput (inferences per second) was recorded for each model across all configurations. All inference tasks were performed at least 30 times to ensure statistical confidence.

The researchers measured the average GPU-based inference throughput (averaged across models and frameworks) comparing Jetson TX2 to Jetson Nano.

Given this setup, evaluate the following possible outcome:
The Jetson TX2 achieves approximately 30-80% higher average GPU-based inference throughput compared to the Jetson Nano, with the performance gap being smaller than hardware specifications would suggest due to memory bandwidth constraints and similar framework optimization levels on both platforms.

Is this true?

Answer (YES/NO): NO